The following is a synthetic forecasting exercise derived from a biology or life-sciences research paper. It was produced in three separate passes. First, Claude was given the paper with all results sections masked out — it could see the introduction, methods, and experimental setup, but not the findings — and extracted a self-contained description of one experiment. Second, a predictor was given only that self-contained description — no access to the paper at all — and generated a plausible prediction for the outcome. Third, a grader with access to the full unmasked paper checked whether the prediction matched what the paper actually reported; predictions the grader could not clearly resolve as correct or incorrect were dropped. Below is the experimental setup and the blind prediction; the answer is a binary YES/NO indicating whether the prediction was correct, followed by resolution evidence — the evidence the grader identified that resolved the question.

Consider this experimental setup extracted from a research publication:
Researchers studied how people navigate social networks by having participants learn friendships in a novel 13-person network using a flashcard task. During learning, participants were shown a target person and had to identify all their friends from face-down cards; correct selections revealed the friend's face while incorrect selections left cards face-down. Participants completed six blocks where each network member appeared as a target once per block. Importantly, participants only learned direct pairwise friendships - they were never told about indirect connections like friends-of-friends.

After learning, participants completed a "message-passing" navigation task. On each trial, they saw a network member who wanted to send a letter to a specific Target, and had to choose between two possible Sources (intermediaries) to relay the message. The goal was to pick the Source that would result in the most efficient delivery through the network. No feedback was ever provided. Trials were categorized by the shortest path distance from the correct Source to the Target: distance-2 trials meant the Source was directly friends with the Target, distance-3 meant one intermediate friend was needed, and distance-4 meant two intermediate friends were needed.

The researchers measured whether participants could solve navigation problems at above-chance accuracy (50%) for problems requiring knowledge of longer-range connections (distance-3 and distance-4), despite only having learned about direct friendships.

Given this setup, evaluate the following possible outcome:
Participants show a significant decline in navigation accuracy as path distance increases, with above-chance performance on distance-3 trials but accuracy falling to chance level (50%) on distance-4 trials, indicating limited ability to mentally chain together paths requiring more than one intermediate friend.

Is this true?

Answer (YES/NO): NO